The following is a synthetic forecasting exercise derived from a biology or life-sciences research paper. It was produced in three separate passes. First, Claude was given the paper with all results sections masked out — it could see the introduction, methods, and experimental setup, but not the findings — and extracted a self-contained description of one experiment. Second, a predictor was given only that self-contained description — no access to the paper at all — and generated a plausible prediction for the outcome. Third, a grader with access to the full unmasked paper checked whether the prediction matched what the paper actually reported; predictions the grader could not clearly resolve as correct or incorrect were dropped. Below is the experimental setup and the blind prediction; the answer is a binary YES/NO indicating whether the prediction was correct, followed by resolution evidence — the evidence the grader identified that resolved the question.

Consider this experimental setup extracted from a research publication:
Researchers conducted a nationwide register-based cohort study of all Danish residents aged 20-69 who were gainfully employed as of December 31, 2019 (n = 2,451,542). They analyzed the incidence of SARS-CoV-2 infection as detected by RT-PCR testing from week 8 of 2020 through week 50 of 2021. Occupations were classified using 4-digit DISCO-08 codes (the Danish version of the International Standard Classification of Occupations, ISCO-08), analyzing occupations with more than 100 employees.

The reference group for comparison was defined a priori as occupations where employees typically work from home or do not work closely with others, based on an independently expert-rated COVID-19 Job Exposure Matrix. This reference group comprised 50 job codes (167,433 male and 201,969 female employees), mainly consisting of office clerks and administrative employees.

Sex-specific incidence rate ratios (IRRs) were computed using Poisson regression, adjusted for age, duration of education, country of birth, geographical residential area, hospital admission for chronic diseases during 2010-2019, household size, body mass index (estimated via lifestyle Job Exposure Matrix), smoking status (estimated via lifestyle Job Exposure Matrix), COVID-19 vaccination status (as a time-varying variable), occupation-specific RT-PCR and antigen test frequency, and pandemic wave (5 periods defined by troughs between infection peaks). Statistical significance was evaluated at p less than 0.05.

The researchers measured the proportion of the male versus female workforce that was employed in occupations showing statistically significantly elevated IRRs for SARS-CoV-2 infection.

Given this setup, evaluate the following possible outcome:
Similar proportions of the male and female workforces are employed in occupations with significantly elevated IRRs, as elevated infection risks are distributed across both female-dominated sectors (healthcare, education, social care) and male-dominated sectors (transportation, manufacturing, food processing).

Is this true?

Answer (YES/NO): NO